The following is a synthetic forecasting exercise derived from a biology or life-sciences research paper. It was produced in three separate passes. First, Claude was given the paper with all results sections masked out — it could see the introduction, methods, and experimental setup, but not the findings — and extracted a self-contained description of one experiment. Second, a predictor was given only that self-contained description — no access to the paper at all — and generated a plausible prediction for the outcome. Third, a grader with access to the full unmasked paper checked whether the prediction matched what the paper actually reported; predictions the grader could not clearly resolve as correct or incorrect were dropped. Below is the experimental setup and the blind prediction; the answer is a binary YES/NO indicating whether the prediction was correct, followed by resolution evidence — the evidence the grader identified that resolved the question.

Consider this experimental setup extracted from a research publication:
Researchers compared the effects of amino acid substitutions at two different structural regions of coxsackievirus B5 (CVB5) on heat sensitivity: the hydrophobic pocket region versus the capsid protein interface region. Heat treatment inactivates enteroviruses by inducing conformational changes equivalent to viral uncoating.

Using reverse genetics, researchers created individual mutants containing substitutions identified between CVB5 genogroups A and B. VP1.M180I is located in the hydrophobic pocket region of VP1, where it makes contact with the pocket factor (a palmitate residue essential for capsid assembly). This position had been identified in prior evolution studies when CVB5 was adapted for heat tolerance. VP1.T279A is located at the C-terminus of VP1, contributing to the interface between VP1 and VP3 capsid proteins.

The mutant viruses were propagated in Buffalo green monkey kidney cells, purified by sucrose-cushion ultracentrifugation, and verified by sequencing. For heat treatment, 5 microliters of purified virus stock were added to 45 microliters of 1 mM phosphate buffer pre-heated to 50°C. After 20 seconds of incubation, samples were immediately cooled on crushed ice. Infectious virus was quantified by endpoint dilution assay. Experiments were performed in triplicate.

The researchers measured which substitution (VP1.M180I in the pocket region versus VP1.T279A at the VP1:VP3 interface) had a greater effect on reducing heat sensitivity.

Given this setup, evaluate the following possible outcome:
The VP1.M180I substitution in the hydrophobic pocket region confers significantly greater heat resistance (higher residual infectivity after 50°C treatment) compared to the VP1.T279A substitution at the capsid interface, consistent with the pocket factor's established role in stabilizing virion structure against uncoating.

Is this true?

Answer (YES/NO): NO